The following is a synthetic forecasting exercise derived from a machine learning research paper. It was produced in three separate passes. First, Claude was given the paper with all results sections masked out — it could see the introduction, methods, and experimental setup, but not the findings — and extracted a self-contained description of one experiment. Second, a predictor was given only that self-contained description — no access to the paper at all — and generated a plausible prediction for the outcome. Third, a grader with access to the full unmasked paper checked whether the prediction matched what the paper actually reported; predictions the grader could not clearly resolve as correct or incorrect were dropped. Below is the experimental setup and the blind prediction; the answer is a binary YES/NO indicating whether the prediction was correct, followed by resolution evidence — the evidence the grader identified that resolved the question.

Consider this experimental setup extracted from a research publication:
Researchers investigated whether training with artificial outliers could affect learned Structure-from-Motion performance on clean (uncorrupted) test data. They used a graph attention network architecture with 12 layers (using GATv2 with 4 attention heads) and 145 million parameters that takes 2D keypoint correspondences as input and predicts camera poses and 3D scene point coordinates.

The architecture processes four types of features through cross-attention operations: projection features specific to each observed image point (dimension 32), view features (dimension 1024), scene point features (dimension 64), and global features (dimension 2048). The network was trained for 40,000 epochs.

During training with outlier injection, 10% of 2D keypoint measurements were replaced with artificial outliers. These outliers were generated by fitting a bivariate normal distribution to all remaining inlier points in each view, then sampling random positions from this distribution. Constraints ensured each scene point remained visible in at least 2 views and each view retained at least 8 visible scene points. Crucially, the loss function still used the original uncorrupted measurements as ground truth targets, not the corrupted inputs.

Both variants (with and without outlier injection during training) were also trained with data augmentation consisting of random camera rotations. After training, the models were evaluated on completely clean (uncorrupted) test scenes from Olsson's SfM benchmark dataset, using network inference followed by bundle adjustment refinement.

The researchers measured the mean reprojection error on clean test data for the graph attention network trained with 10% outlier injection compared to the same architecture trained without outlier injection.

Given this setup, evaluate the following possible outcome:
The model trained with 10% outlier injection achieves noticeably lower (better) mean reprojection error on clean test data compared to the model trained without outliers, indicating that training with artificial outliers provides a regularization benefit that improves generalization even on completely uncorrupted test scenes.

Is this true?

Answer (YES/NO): YES